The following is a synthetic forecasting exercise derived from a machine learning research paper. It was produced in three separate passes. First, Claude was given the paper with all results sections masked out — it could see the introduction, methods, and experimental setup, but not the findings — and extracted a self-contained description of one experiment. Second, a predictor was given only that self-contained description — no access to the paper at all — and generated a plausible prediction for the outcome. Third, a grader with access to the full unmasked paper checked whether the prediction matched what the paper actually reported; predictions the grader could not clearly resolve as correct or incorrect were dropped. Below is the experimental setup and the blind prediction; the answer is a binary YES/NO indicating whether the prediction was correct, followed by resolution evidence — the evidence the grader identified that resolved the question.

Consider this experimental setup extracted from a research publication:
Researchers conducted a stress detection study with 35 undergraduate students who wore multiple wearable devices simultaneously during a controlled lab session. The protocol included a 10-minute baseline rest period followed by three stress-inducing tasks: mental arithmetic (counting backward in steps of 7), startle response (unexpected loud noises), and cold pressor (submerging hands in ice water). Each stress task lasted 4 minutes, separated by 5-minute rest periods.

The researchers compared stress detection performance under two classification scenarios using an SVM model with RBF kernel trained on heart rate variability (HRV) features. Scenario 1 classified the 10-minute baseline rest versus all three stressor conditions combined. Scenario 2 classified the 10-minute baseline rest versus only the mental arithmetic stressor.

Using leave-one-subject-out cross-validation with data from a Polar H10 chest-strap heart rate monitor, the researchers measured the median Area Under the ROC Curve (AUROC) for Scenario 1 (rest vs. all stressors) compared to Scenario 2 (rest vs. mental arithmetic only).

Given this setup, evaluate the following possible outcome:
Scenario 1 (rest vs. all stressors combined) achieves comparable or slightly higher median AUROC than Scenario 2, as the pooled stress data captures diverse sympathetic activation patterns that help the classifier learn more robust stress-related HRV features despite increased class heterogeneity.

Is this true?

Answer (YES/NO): NO